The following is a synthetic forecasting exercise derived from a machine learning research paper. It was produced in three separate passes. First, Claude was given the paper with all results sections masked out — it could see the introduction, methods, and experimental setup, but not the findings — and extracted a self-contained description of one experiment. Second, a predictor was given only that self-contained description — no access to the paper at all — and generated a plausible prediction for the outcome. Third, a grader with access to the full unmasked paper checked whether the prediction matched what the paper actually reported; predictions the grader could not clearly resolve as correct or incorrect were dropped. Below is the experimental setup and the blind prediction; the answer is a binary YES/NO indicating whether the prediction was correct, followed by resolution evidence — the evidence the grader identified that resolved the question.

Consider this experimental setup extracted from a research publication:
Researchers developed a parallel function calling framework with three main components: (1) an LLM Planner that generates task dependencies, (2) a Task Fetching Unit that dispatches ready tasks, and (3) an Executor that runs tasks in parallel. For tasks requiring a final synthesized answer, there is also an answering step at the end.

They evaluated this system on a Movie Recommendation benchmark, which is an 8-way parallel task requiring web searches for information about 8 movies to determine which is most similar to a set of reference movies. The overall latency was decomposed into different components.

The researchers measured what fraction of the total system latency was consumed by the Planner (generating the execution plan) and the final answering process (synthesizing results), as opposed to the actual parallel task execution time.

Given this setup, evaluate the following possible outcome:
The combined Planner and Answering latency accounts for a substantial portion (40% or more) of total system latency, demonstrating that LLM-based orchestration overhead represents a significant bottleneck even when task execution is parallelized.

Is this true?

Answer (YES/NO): YES